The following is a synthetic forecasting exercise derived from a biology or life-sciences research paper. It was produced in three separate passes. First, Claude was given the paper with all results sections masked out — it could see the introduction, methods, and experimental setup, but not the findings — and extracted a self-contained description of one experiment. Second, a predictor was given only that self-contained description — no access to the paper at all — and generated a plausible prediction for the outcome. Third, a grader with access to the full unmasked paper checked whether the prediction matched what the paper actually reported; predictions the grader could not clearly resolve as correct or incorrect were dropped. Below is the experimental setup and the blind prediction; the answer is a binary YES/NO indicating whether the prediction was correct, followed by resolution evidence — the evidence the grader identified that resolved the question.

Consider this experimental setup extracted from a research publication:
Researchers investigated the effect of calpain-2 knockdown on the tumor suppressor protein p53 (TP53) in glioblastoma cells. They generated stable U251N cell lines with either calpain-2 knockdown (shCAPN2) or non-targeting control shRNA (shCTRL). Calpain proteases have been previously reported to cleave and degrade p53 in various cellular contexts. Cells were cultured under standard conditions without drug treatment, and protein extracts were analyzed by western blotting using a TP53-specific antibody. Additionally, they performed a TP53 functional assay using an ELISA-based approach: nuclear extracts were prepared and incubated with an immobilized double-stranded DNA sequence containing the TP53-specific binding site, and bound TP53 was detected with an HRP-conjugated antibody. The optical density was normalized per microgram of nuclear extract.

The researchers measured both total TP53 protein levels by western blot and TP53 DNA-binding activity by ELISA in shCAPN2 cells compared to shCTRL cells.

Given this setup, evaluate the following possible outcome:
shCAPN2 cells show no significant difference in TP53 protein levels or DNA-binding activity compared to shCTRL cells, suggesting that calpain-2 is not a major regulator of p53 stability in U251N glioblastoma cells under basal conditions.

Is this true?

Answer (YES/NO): NO